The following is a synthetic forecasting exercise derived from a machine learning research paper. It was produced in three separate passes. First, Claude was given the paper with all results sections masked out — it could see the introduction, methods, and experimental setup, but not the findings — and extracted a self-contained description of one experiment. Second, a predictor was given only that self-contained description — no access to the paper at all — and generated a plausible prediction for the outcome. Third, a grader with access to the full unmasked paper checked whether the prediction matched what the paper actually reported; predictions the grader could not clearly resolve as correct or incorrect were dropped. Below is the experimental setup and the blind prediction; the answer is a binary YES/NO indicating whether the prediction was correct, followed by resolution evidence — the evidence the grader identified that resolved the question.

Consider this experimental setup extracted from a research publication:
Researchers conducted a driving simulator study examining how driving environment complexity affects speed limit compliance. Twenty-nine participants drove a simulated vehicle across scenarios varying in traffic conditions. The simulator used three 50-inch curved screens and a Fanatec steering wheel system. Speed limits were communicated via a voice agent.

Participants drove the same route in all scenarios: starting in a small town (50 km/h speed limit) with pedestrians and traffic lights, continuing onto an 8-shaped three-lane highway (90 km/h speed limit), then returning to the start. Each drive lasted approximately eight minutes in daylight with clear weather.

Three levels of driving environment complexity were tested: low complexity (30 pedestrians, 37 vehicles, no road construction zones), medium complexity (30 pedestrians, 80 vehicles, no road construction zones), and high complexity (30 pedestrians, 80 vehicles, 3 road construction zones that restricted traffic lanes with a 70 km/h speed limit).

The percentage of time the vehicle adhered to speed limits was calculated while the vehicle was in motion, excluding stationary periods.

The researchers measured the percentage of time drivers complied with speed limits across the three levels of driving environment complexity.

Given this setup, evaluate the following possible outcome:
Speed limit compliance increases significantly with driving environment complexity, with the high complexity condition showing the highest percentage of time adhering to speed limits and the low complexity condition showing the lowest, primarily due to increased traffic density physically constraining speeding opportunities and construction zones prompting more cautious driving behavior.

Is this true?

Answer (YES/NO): YES